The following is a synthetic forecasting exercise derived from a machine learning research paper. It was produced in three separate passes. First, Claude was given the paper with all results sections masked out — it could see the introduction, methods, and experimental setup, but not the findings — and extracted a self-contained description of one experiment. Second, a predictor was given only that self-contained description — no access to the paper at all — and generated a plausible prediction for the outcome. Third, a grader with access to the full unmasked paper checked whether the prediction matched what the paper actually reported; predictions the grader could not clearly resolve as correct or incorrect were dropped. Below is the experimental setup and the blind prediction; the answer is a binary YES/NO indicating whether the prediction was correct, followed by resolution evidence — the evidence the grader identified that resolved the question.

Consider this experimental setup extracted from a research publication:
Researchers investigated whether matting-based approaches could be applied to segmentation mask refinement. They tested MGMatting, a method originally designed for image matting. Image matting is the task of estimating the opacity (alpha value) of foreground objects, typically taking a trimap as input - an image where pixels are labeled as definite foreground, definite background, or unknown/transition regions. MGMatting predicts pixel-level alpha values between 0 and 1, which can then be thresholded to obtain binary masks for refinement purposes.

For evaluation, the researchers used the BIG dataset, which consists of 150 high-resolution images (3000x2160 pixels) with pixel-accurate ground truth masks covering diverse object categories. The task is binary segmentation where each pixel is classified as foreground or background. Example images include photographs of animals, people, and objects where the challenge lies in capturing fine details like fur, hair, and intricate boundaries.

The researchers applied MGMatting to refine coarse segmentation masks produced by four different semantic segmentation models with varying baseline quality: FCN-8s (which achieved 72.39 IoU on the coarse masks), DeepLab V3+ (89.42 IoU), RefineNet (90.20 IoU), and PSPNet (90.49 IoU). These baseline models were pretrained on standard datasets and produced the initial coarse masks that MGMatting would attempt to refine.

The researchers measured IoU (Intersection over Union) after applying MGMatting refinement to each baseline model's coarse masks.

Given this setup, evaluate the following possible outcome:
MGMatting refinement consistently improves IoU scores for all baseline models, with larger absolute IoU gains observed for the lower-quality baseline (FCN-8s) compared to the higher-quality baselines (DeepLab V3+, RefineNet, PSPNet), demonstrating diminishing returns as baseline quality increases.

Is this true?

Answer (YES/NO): NO